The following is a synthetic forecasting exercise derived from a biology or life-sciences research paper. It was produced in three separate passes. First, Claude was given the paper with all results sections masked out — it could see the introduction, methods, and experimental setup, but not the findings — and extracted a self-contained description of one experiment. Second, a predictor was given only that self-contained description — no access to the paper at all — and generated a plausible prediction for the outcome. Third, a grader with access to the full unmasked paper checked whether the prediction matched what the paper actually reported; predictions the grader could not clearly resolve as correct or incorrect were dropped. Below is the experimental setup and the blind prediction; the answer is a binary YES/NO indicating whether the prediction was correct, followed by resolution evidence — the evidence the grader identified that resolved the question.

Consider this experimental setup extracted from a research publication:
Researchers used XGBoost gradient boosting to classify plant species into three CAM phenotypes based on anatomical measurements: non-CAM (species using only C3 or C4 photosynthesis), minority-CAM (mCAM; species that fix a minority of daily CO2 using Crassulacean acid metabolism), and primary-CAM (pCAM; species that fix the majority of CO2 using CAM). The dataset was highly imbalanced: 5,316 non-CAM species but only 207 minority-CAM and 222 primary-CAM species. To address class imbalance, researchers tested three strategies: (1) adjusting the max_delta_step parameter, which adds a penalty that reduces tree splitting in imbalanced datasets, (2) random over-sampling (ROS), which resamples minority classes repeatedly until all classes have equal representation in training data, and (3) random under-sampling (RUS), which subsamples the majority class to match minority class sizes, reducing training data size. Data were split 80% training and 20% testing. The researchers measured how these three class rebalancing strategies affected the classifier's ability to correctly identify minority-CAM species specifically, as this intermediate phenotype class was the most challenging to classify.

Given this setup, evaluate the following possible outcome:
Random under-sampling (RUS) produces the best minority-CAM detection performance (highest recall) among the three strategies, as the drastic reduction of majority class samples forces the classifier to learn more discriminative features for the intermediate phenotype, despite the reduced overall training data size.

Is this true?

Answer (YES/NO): YES